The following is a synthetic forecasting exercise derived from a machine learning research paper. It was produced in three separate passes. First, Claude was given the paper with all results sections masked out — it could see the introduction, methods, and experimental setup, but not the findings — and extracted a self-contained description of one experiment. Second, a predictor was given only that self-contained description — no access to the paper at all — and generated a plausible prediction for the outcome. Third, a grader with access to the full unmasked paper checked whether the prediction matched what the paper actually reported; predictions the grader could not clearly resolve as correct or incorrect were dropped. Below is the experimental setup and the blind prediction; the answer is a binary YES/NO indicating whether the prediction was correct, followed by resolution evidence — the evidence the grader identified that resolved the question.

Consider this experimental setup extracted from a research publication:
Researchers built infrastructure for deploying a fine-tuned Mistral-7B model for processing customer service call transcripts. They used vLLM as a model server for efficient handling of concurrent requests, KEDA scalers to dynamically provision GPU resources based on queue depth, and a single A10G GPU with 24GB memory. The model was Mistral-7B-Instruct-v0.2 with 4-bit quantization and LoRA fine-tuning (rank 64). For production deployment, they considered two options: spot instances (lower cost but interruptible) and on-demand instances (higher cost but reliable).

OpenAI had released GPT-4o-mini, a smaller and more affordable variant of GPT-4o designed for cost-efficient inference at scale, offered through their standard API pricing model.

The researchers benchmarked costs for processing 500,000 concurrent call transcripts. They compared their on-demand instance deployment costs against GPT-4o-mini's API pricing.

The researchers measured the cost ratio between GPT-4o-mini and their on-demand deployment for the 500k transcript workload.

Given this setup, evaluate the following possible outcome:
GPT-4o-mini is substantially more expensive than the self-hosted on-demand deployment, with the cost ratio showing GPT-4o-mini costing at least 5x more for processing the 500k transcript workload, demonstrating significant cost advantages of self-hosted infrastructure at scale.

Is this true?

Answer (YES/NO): NO